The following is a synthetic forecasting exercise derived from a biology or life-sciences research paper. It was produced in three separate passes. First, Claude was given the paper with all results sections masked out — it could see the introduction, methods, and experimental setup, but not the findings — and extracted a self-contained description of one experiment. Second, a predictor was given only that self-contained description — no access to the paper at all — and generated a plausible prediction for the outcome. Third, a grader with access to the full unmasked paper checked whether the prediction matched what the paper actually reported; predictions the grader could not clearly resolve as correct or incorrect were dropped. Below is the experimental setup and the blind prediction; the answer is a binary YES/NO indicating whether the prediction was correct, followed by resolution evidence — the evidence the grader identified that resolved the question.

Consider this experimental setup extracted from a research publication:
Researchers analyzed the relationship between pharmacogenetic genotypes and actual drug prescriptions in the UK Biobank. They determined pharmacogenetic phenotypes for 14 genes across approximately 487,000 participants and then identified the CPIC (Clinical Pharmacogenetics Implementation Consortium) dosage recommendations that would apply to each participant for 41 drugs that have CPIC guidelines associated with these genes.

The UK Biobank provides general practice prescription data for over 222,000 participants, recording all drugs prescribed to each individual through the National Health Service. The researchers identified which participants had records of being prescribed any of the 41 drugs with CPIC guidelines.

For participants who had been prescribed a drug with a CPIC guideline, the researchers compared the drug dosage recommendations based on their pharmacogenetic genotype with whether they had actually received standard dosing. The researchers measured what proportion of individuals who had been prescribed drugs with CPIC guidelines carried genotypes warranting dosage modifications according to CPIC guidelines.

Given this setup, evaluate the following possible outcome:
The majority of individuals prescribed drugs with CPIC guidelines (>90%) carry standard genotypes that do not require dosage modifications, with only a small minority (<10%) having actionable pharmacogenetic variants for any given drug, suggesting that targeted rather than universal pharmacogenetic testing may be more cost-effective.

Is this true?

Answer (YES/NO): NO